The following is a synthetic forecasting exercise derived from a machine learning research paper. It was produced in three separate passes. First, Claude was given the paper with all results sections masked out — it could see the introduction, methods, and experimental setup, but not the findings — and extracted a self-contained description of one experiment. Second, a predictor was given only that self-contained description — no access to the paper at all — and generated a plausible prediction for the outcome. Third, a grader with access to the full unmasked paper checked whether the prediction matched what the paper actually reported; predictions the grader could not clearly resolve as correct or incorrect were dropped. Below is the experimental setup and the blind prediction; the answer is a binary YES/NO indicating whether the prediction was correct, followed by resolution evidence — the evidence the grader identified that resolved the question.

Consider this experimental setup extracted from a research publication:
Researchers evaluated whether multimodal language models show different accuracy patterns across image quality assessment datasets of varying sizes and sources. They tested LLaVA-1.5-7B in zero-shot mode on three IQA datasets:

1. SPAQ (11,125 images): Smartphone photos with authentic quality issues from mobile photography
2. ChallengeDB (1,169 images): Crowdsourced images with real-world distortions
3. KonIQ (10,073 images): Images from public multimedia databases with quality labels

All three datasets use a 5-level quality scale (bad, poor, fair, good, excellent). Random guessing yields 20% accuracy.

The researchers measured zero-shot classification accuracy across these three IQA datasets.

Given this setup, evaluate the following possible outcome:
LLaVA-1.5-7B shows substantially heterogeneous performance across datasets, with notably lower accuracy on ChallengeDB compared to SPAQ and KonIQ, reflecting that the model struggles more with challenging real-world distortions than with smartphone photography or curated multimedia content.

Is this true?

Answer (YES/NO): NO